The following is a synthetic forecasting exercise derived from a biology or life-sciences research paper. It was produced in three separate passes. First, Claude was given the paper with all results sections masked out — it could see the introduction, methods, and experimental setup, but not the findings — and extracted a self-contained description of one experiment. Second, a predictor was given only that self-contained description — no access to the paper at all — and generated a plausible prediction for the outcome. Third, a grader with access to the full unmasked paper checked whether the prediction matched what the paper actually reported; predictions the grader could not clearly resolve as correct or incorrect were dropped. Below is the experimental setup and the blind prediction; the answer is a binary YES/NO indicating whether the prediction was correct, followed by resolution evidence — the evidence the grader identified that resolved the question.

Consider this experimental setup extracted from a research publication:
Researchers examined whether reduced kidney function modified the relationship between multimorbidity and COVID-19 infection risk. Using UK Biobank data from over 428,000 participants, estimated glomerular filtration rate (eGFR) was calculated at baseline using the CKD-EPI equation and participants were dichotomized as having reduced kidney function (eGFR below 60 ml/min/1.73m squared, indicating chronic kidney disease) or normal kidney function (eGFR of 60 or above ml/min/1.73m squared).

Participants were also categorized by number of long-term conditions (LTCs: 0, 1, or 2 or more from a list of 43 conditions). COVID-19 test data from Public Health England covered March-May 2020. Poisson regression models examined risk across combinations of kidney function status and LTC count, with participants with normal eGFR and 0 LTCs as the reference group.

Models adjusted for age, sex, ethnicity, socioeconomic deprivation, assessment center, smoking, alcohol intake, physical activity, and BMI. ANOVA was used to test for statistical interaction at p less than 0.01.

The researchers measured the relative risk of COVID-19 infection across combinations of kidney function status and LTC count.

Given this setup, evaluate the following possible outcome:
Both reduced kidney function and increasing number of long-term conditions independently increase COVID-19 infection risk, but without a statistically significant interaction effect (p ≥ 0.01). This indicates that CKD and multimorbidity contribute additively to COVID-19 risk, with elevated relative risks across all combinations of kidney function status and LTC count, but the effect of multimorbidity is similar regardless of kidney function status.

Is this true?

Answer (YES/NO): YES